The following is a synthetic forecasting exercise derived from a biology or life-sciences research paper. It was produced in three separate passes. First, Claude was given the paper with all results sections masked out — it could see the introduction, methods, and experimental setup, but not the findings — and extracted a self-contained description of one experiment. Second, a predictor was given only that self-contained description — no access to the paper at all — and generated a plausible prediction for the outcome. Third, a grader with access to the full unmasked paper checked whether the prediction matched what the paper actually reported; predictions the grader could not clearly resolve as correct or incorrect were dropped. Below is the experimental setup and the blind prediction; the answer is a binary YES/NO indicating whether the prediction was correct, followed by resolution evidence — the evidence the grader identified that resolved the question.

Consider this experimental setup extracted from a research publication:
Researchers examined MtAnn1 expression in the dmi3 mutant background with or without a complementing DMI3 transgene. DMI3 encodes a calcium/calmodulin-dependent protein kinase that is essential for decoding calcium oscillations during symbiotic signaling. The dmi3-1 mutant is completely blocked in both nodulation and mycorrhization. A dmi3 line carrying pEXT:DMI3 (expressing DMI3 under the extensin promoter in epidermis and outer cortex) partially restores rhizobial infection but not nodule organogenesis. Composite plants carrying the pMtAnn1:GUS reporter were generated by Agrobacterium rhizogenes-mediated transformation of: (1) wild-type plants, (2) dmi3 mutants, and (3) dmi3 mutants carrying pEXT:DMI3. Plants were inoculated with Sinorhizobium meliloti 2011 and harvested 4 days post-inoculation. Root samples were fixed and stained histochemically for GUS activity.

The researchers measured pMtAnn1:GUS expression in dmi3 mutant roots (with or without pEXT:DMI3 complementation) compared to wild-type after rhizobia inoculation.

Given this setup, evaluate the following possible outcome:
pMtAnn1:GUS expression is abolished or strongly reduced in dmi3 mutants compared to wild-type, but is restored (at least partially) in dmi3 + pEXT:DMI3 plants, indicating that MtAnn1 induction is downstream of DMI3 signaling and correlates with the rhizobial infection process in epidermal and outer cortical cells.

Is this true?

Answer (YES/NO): NO